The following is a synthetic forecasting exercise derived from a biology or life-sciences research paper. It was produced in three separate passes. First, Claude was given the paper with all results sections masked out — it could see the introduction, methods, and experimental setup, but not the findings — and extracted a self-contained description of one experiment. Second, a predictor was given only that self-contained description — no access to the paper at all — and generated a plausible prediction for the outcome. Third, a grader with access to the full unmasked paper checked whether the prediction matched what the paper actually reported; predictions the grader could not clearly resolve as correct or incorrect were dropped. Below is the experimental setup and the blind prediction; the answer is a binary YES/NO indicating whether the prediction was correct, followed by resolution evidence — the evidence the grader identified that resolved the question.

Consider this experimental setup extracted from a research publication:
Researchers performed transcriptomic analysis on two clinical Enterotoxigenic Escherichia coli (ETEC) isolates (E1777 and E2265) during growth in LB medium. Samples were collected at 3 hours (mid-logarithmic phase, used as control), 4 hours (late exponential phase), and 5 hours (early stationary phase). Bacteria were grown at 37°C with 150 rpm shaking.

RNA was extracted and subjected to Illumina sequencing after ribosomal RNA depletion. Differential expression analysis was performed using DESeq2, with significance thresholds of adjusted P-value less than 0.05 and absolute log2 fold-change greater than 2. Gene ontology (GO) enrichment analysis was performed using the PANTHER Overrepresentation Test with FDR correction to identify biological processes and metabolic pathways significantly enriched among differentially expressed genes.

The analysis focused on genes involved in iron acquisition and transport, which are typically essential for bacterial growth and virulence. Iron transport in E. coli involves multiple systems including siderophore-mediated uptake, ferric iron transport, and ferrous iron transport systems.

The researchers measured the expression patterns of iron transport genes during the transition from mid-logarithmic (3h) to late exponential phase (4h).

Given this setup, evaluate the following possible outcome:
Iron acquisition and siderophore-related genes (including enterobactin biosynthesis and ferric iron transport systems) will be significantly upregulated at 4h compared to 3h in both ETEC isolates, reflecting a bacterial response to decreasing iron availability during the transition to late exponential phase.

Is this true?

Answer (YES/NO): NO